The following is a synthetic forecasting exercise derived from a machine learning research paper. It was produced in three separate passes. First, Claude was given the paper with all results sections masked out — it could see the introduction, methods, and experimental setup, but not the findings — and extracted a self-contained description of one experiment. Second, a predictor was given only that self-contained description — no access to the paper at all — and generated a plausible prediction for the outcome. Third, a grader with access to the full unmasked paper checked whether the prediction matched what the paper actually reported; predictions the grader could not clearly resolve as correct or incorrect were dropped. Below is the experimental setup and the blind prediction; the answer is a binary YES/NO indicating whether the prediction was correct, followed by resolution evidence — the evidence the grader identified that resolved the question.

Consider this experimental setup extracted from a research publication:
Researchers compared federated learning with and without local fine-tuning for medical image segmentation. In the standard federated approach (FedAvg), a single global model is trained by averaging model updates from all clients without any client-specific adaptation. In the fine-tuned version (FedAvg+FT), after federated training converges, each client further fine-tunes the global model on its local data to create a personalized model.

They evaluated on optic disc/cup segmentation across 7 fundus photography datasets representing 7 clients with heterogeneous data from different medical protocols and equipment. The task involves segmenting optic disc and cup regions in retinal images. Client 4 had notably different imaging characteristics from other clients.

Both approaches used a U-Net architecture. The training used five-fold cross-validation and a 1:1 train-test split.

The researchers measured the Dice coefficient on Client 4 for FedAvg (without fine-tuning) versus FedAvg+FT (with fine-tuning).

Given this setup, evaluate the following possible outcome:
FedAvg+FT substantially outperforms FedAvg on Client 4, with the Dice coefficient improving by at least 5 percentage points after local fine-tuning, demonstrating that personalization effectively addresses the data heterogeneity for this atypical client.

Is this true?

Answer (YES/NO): YES